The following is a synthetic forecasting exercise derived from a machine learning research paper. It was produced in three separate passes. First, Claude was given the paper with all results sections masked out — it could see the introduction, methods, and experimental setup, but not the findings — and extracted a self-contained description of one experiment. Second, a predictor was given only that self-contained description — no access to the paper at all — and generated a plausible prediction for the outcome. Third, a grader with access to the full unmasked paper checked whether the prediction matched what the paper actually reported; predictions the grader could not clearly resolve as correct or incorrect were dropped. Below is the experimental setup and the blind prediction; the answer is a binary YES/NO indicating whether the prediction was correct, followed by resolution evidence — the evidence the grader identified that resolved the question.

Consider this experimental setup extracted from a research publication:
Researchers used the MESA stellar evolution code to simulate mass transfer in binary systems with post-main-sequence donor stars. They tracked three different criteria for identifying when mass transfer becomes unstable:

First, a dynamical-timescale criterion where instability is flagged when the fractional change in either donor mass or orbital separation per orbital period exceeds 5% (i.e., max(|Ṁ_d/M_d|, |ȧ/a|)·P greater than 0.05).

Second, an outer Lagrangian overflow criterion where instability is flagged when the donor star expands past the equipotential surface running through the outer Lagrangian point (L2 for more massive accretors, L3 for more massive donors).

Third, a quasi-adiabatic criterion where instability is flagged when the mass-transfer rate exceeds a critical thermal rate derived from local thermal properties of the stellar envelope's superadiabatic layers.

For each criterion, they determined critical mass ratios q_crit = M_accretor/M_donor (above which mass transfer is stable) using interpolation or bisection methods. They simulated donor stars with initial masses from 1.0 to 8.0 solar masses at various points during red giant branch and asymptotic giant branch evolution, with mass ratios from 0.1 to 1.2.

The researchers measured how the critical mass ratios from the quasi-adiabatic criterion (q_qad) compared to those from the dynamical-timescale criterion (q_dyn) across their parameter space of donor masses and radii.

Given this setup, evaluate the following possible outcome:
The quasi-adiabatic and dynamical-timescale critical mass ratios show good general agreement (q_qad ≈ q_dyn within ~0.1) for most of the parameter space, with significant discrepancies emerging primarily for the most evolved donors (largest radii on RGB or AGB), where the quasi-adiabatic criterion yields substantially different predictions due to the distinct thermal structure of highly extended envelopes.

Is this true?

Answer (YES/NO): NO